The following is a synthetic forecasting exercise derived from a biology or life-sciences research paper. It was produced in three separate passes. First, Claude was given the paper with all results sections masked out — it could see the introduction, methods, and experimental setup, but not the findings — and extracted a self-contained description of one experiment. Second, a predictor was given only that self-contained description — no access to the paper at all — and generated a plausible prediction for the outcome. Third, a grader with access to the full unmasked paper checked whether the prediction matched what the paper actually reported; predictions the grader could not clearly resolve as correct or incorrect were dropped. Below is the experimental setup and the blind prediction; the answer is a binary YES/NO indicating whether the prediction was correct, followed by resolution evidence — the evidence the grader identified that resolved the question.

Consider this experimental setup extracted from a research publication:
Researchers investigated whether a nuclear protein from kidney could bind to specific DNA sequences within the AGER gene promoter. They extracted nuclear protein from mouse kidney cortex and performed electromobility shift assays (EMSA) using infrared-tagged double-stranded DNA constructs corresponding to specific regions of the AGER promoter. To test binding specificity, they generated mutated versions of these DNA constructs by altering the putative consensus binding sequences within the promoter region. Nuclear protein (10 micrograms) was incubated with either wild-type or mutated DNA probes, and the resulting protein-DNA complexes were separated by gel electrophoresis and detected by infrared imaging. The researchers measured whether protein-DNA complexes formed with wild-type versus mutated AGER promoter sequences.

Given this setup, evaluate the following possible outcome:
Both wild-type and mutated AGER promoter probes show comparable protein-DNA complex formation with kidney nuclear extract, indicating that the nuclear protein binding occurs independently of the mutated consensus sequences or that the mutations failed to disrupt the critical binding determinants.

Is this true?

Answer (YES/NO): NO